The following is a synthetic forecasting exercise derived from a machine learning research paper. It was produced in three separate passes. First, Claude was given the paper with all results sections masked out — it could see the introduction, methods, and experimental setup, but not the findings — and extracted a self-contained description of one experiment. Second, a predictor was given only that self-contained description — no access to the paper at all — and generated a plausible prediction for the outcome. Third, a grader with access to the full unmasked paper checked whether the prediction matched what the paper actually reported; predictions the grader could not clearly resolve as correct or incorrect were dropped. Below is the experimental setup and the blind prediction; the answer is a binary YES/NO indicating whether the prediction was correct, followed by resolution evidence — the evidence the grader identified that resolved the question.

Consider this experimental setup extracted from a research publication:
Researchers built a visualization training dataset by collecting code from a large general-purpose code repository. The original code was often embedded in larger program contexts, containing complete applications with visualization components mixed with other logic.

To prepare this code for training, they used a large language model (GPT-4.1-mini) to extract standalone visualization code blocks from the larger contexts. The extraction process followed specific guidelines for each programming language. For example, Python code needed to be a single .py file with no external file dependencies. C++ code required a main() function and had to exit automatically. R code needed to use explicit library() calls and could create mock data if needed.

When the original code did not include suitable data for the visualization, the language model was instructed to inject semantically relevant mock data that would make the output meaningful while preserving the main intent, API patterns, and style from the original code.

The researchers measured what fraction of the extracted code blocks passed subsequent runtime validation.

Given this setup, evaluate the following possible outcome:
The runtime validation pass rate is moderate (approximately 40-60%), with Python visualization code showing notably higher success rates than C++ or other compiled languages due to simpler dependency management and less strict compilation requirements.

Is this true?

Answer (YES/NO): NO